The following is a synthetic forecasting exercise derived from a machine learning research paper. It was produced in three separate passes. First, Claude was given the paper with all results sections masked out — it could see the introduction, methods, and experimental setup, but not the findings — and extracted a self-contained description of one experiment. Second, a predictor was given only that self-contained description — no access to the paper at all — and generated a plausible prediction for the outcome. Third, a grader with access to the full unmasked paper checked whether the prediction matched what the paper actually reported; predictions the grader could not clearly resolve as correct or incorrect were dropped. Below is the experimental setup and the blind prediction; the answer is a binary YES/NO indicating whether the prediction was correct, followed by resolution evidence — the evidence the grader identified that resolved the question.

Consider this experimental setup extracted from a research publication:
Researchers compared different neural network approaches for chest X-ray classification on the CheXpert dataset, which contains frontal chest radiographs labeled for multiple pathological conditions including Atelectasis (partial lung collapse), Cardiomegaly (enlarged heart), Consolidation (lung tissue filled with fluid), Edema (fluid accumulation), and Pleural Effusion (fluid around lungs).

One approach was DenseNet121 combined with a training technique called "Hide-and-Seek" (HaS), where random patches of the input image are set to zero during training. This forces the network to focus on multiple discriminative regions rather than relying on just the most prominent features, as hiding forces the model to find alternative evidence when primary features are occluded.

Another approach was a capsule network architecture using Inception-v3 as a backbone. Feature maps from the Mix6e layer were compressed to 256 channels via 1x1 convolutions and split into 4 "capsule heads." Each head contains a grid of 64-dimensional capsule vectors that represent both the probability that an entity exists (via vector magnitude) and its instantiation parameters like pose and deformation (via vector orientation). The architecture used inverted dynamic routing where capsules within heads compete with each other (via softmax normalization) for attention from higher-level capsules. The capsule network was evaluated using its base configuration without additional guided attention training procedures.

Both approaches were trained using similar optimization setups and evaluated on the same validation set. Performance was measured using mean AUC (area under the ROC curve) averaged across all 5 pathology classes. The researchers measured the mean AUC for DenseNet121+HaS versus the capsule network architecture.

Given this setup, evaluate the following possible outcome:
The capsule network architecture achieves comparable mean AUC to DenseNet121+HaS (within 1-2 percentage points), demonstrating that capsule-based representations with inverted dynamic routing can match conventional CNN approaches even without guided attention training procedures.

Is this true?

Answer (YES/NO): YES